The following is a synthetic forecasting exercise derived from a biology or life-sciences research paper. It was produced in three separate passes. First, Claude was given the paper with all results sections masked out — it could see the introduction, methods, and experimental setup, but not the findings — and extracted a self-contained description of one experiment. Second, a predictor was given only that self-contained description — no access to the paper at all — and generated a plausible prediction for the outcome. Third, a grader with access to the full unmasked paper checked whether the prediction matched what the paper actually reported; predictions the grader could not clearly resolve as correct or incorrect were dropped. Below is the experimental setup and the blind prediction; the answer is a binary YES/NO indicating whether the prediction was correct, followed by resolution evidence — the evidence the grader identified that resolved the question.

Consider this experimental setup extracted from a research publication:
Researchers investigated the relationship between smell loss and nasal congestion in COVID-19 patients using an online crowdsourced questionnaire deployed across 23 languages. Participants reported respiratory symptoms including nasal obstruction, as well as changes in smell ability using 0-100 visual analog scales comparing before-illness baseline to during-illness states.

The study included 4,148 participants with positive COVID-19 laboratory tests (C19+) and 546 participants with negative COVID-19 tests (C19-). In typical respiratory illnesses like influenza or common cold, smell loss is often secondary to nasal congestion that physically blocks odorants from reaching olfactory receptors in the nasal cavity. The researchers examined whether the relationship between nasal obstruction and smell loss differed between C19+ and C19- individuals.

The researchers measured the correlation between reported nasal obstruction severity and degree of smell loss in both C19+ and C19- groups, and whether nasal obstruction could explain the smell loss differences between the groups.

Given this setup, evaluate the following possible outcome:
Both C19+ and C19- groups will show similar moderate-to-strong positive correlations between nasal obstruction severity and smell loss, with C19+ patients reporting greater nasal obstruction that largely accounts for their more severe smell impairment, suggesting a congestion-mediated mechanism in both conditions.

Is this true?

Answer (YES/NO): NO